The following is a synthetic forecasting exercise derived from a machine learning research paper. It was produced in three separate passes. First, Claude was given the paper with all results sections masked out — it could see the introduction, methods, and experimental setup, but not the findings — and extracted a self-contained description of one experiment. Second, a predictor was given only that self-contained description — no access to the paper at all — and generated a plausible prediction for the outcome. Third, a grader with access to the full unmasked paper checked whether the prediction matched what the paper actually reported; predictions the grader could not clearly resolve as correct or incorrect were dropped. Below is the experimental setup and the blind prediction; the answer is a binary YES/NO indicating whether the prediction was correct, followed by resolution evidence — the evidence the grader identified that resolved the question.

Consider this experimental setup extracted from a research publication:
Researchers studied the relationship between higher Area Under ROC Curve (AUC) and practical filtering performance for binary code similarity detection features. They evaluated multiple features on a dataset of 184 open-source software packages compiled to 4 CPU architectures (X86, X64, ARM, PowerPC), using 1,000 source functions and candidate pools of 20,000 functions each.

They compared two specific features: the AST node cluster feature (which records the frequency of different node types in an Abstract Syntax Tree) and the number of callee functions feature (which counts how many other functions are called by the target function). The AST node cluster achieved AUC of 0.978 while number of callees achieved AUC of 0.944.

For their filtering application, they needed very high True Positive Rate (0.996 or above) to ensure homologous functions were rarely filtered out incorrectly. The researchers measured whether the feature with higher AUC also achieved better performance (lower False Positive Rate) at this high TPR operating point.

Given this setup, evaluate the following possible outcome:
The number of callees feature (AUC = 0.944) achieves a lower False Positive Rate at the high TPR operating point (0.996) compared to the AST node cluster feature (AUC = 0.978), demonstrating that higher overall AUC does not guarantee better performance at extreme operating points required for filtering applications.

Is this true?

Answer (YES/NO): YES